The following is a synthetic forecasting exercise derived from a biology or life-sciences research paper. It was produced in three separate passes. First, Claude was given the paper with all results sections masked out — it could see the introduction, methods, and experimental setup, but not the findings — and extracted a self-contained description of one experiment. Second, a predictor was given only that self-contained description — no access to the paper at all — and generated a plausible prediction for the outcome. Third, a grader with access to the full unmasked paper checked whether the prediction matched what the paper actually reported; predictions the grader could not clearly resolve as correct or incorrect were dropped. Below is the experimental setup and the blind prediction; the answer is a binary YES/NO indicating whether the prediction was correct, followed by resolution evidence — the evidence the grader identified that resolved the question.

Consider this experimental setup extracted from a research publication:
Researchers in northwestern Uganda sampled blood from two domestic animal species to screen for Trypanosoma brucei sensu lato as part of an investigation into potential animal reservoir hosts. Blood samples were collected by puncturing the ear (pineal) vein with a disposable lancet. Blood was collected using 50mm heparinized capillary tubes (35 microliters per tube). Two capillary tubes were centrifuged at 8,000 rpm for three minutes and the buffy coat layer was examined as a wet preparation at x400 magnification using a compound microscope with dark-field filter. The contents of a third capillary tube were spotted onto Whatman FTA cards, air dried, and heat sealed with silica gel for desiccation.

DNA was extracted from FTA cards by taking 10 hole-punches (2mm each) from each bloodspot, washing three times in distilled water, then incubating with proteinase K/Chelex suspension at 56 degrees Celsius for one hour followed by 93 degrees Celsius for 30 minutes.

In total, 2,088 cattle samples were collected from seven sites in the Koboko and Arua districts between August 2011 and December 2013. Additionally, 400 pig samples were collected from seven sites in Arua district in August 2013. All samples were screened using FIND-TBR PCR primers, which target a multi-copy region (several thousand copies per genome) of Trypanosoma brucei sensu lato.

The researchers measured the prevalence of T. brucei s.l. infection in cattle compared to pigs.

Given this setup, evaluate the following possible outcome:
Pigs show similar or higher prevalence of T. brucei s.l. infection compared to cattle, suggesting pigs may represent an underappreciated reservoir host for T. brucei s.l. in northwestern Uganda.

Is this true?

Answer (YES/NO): YES